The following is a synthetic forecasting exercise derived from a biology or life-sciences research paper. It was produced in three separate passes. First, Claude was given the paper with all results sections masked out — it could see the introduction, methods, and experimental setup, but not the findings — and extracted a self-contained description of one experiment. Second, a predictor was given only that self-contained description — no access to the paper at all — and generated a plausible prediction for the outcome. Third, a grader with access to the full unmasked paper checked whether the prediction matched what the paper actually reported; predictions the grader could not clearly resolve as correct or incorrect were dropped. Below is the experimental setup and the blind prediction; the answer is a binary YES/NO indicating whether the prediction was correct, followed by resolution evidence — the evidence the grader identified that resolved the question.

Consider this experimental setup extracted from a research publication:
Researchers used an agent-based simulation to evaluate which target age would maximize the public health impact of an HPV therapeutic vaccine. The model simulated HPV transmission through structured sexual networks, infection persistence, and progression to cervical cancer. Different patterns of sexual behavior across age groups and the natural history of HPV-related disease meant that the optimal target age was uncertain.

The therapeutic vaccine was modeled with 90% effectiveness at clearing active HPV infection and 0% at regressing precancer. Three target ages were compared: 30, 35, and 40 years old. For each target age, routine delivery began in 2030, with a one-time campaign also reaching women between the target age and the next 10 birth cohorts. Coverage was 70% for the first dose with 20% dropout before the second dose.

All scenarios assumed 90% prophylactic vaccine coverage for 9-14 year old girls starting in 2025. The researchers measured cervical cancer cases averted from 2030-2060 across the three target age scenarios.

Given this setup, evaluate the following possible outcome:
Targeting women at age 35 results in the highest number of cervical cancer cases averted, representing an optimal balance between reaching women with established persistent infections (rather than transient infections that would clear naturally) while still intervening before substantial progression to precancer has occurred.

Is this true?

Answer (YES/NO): NO